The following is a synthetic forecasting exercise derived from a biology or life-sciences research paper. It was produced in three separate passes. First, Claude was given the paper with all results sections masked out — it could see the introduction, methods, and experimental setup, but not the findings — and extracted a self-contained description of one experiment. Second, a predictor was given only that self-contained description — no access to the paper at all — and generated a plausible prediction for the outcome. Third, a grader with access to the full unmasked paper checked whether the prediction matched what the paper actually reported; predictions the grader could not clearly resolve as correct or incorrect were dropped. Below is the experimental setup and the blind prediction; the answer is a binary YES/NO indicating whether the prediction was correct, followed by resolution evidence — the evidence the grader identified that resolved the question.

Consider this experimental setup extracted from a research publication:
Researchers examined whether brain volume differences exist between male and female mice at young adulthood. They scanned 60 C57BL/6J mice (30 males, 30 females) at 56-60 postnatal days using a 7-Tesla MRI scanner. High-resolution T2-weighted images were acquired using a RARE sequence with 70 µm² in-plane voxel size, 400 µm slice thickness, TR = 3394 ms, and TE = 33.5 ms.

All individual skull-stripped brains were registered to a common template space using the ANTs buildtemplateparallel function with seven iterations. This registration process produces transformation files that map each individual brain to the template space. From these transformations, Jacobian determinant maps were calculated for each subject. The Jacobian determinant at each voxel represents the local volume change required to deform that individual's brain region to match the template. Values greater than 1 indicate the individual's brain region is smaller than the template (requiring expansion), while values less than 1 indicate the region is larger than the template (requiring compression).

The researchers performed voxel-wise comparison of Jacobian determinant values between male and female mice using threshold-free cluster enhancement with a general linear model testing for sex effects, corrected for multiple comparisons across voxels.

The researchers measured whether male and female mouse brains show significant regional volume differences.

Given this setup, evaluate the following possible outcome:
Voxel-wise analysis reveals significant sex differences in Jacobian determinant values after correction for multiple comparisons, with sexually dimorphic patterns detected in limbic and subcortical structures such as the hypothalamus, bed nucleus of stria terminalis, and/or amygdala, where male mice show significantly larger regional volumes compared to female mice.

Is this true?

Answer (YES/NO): NO